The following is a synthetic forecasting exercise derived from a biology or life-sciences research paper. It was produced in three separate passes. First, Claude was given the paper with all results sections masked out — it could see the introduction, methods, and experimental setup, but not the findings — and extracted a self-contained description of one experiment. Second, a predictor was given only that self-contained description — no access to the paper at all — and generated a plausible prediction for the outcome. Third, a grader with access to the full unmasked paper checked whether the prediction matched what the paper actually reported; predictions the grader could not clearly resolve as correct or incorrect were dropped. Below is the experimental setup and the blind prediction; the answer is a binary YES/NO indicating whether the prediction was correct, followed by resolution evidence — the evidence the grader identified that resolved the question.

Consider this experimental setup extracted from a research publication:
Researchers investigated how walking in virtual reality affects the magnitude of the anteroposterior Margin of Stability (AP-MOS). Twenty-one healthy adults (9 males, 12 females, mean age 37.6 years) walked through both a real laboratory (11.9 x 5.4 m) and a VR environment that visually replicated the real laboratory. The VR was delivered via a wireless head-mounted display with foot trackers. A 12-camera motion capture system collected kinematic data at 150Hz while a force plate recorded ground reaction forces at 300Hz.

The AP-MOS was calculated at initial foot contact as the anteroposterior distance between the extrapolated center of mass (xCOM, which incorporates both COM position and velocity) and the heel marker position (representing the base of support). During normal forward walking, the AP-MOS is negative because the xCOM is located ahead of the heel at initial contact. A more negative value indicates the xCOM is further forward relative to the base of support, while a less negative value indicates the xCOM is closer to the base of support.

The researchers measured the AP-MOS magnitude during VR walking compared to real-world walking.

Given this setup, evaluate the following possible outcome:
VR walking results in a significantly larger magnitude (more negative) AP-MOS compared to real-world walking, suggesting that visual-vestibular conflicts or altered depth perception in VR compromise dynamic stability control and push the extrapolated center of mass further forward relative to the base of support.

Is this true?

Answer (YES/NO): NO